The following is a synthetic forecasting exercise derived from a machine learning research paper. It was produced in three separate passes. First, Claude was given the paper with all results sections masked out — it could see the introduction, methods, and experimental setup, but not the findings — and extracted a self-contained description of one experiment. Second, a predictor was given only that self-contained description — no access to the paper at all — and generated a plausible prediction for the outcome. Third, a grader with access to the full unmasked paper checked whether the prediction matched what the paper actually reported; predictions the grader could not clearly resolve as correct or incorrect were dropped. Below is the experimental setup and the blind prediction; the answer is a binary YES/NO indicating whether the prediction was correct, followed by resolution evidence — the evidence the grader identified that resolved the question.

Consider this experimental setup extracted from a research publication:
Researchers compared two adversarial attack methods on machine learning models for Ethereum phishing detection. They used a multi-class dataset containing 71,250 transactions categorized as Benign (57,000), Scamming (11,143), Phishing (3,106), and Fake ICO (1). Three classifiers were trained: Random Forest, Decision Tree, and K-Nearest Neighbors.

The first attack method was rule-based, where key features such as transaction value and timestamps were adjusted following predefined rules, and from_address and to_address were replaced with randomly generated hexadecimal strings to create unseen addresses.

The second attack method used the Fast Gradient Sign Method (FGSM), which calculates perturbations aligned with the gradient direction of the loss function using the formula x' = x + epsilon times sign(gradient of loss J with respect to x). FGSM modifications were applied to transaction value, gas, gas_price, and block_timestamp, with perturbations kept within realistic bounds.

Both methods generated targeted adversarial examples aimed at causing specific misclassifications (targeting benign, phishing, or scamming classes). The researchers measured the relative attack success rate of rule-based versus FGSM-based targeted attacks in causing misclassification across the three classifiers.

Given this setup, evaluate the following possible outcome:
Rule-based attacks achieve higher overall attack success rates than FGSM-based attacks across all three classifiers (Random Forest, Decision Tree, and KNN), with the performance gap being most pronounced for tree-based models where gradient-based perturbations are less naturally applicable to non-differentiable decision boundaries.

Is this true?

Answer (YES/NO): NO